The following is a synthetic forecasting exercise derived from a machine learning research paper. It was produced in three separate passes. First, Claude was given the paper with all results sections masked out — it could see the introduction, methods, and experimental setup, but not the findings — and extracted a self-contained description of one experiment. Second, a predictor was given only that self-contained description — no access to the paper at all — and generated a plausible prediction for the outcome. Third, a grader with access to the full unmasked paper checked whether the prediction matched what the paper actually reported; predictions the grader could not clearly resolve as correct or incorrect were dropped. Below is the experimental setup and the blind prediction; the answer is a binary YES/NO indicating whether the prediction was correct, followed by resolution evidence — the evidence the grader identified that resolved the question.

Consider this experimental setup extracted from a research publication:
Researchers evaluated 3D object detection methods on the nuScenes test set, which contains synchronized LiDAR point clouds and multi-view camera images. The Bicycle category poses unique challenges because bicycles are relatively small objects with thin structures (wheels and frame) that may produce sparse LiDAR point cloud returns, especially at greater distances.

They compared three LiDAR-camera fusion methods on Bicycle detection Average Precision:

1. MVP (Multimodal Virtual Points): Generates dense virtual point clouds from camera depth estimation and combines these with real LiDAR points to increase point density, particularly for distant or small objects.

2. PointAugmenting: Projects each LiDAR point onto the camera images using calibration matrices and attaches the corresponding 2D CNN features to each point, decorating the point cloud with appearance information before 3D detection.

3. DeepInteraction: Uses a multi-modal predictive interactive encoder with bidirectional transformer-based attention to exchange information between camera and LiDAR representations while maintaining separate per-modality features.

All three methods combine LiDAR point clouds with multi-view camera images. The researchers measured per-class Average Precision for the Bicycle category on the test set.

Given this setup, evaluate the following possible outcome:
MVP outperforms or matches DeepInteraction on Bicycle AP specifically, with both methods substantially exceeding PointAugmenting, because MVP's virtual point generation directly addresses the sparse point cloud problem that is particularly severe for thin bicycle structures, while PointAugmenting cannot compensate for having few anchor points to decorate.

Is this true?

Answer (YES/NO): NO